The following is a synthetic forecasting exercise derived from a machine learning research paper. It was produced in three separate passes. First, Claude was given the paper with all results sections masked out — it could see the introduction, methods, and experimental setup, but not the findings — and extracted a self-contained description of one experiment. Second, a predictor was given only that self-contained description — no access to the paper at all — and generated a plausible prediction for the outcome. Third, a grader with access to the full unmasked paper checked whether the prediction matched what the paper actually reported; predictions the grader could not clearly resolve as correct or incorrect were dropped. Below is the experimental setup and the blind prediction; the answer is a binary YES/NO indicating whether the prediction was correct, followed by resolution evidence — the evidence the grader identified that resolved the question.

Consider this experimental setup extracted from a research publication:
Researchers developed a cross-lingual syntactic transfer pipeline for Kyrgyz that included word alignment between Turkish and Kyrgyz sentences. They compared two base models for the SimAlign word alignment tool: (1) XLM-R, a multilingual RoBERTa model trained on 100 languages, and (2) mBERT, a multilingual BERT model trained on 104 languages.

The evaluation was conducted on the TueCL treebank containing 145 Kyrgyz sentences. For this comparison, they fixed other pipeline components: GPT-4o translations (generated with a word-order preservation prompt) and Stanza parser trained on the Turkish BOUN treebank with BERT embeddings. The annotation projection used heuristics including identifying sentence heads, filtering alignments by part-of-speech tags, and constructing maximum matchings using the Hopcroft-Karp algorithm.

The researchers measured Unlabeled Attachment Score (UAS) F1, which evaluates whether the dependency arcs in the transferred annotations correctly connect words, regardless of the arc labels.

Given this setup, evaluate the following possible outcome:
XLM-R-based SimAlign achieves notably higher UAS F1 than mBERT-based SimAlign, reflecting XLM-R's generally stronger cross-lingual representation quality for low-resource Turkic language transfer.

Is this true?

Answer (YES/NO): YES